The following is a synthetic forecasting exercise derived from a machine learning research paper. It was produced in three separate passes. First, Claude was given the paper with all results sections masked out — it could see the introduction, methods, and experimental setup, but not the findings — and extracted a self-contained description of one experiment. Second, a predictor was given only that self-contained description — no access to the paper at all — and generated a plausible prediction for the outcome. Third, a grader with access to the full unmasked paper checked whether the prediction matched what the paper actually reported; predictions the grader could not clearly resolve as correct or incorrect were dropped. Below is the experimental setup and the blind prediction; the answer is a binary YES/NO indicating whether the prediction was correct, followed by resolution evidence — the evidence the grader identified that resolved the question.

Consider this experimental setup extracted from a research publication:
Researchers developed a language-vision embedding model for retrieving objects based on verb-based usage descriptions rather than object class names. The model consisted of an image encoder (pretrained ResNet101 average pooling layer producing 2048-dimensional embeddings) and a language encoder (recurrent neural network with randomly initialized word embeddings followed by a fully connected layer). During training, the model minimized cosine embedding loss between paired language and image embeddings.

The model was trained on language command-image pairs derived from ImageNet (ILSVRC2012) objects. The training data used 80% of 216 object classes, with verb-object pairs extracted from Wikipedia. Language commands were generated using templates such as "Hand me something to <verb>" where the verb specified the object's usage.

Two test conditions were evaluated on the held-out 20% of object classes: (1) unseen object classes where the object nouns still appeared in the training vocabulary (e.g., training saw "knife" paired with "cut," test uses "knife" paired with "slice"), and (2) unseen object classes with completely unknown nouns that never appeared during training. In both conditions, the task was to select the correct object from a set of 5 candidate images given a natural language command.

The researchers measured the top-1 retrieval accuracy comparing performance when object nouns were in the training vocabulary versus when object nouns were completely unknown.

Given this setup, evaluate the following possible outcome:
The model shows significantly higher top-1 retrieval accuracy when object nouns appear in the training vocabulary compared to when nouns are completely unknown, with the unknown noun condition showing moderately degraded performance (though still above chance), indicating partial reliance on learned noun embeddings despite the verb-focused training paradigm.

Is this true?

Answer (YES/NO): YES